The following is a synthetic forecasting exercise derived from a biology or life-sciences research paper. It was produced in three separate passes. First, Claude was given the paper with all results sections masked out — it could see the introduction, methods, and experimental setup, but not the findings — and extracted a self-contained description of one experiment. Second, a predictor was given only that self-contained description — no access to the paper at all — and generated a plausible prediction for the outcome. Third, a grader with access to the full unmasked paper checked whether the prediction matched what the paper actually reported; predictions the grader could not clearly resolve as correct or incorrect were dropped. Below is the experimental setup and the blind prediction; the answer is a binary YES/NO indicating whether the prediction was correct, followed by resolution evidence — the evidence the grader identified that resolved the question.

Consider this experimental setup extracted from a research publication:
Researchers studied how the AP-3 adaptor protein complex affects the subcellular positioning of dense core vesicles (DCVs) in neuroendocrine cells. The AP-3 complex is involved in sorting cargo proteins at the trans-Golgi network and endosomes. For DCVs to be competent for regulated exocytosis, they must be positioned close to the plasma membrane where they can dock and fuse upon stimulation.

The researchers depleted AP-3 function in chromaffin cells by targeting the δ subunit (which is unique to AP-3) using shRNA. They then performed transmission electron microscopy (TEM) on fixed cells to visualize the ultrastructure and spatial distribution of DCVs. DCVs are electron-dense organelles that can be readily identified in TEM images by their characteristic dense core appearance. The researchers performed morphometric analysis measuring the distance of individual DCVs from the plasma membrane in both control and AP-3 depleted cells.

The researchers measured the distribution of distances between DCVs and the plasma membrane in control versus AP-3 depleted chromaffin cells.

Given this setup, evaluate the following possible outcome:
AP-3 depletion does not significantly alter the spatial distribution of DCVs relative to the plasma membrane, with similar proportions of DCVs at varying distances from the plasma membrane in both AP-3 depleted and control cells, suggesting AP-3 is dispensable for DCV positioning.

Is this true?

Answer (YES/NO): NO